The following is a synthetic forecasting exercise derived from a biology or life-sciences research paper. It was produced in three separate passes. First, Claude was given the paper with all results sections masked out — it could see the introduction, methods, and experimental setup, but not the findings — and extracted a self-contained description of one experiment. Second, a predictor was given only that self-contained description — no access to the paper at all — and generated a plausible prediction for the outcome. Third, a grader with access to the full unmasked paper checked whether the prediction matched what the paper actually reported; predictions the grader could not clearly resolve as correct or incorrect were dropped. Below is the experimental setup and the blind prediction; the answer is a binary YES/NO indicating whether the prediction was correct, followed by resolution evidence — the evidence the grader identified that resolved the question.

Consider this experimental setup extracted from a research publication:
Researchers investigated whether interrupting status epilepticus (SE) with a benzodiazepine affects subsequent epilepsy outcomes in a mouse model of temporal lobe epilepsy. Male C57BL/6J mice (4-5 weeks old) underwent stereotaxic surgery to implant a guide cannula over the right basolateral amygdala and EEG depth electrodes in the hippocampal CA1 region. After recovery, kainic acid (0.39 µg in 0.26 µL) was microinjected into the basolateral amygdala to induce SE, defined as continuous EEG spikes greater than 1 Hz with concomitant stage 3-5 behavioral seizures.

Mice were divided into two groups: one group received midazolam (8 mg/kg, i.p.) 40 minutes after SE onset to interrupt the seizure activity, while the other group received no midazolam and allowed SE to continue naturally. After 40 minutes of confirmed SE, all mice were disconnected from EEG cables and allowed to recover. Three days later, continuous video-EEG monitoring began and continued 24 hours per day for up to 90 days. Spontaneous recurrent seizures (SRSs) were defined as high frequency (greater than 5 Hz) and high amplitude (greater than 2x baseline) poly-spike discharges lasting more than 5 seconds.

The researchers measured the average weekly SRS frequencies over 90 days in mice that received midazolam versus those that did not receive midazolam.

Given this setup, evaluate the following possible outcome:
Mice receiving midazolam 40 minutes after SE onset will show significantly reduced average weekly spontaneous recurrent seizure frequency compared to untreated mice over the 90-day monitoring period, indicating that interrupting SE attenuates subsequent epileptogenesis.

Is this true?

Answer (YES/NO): NO